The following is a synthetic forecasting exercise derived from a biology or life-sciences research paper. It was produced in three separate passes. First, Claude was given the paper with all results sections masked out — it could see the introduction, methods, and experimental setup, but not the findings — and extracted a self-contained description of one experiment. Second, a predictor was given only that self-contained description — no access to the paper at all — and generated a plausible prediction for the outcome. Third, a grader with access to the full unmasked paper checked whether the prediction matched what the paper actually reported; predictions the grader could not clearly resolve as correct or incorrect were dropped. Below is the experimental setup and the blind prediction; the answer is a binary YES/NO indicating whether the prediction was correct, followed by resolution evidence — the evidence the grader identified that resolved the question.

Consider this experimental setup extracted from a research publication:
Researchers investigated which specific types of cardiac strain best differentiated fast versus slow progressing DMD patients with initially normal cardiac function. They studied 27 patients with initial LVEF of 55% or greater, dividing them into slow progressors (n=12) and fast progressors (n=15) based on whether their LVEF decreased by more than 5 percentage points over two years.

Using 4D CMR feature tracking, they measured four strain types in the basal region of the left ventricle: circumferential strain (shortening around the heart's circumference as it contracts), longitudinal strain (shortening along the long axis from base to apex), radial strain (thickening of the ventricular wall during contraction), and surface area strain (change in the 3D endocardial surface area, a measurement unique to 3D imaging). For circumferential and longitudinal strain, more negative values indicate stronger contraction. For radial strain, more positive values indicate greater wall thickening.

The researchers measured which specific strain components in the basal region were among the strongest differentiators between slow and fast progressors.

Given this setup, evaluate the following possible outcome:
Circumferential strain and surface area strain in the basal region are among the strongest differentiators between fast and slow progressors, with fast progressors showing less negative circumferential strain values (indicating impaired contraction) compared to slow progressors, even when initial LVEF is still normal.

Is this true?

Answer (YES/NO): YES